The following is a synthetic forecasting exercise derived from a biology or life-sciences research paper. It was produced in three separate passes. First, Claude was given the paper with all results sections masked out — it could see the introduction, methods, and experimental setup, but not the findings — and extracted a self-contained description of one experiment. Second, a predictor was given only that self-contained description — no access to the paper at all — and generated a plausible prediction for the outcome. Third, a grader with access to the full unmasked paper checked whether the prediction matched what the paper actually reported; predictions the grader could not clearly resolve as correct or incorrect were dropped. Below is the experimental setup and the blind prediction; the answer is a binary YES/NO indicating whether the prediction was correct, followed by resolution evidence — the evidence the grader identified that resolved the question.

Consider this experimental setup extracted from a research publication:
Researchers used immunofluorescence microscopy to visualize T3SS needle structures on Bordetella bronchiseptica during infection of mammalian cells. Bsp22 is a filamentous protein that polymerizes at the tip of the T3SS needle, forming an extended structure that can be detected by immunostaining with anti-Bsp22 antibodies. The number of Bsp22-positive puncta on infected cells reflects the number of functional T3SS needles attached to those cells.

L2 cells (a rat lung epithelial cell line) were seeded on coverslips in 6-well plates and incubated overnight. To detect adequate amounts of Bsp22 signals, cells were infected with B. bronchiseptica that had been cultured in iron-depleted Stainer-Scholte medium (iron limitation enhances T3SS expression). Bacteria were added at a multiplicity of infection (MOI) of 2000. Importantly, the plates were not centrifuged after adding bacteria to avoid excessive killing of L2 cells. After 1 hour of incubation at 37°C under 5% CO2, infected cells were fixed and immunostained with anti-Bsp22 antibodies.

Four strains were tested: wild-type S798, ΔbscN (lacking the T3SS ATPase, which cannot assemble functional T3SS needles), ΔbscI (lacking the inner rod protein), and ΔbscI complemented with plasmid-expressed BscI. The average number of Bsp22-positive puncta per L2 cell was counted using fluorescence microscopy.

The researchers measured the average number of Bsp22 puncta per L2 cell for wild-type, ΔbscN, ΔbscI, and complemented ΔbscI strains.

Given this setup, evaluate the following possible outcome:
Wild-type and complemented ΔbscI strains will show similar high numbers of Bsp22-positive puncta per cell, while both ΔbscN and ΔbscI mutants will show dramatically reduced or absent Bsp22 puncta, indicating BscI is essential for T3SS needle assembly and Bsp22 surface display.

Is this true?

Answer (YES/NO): YES